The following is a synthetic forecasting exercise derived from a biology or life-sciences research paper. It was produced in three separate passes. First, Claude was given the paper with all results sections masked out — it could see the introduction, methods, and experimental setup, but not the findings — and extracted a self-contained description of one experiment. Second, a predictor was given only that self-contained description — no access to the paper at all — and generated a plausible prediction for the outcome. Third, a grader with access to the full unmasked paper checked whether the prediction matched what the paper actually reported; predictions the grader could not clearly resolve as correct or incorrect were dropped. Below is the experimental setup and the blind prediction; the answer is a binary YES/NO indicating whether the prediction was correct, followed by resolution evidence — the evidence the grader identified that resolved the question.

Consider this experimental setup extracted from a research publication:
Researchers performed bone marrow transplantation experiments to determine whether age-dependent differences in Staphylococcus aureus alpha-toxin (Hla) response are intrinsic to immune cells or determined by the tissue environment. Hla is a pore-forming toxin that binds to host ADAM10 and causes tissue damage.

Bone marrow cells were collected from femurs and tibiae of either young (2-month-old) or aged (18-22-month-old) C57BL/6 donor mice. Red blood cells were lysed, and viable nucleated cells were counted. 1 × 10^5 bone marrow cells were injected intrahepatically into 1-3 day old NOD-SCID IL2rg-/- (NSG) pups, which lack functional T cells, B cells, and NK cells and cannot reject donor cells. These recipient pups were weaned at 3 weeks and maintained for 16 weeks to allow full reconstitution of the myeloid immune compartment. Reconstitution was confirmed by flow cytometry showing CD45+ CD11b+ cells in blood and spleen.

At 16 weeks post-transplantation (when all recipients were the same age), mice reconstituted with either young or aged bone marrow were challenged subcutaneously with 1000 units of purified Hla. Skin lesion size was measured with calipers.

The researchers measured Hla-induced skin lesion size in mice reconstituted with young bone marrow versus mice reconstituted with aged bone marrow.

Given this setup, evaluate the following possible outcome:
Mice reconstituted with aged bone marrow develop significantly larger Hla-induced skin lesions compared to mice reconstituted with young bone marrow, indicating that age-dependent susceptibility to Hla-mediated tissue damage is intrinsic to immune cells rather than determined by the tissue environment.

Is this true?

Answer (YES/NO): NO